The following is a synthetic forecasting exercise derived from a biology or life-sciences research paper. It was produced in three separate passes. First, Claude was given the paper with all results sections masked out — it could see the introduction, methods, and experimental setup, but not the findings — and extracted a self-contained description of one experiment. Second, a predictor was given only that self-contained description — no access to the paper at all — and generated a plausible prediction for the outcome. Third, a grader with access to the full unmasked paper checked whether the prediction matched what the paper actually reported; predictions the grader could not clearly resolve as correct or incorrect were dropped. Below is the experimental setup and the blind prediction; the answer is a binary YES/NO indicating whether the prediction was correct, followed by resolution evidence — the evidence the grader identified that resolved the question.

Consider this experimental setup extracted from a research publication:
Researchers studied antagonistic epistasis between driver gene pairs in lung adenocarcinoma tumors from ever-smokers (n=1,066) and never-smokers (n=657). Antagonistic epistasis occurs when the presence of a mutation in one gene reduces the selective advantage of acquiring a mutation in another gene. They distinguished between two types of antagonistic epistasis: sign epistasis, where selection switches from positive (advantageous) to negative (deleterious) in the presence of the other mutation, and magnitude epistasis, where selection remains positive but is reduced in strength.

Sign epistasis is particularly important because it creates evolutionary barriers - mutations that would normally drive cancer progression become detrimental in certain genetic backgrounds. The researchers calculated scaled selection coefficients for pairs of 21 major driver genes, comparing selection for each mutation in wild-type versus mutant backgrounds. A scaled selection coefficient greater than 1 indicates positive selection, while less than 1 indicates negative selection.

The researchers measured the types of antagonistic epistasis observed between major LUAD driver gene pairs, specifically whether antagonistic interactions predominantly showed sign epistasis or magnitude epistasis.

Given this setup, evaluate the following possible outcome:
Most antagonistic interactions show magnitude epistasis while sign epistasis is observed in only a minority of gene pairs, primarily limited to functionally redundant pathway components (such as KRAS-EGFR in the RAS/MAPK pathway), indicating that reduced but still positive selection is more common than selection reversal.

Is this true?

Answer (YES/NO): NO